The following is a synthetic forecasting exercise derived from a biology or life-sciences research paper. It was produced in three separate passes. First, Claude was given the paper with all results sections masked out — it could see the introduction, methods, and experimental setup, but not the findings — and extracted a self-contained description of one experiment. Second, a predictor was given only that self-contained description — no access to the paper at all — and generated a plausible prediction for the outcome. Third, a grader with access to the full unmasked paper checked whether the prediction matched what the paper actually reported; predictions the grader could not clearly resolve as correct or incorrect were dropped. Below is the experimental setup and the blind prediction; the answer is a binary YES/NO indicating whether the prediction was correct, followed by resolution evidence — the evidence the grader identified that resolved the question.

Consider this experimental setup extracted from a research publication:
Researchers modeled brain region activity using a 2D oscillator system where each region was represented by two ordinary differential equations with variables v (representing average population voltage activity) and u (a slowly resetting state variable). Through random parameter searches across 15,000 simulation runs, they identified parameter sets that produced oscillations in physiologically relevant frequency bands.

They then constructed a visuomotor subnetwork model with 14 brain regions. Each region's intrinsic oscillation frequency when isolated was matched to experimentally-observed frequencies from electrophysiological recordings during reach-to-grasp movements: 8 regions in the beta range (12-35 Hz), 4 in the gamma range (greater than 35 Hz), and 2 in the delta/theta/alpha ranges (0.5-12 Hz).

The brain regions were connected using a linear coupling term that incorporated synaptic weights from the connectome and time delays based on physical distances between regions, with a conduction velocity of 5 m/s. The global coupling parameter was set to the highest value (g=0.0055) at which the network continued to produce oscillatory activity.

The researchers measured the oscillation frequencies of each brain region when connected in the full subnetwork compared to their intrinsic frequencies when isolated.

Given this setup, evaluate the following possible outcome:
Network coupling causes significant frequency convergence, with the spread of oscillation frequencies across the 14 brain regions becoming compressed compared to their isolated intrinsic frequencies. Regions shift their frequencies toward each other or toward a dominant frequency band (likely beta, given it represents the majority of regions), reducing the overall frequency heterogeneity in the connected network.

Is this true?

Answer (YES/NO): NO